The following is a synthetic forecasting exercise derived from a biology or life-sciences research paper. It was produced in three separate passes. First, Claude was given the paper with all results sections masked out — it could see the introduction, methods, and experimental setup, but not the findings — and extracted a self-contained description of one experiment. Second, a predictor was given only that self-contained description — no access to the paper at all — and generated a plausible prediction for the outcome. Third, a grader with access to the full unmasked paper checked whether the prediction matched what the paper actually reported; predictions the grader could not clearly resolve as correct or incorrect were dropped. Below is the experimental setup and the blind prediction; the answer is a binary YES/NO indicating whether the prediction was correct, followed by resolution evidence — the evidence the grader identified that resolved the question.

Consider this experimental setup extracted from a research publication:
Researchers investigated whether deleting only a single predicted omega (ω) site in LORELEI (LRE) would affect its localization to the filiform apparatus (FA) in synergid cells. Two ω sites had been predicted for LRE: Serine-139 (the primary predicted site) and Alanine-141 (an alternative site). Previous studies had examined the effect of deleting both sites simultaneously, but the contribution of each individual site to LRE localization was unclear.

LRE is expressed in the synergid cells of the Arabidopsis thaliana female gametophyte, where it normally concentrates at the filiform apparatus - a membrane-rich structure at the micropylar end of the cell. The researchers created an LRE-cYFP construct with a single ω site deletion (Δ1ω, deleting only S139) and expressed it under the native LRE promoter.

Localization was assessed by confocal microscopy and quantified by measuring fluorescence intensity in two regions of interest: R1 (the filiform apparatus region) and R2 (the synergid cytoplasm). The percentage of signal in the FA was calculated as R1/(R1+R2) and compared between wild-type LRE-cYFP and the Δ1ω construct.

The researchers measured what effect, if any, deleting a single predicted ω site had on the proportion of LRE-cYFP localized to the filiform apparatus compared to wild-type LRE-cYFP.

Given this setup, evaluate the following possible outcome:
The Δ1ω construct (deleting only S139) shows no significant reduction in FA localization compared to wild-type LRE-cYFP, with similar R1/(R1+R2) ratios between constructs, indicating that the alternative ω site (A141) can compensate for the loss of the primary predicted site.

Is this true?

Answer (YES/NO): NO